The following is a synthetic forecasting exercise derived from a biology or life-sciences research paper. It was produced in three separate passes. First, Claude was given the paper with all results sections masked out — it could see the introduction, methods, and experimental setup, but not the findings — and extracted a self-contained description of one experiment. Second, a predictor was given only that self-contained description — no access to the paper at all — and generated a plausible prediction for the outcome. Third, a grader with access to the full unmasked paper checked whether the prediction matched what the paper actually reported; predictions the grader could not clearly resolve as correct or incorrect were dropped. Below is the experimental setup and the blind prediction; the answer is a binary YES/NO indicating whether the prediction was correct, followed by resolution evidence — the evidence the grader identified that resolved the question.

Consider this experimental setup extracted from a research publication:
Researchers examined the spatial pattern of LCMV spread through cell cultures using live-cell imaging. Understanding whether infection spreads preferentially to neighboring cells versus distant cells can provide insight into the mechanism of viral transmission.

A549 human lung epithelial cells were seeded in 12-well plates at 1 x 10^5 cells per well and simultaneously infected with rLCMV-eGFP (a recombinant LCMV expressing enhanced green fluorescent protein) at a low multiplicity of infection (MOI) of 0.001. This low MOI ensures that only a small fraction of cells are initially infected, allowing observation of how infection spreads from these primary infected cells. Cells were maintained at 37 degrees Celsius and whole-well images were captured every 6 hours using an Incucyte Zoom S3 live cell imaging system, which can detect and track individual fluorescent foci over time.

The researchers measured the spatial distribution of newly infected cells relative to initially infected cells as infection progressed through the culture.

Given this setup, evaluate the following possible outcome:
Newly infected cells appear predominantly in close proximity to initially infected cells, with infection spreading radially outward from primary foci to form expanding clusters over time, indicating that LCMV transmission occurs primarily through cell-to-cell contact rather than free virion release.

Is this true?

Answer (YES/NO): YES